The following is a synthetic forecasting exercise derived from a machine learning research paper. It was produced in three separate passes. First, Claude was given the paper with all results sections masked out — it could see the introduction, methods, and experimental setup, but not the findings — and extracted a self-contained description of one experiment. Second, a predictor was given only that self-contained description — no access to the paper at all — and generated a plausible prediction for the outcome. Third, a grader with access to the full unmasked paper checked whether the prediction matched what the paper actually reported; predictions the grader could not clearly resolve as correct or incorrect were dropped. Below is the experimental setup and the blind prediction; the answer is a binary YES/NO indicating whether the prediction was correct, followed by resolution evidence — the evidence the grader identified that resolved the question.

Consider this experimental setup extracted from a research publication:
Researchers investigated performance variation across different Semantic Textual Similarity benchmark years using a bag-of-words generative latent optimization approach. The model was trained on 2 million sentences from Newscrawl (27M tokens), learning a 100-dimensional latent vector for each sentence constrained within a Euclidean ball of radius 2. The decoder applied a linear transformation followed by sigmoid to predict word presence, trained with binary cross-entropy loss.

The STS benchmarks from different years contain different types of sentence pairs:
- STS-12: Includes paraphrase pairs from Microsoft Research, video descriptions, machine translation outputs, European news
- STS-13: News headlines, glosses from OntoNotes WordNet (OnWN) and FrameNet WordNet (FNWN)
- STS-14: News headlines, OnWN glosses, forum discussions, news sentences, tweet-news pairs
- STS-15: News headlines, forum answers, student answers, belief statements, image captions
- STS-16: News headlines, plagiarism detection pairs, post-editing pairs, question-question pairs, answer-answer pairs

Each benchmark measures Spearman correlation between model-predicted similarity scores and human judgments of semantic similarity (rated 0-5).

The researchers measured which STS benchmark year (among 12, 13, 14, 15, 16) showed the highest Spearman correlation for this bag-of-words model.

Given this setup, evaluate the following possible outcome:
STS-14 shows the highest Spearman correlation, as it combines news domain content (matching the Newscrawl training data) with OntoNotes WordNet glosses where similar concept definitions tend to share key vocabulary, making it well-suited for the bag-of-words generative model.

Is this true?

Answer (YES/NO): NO